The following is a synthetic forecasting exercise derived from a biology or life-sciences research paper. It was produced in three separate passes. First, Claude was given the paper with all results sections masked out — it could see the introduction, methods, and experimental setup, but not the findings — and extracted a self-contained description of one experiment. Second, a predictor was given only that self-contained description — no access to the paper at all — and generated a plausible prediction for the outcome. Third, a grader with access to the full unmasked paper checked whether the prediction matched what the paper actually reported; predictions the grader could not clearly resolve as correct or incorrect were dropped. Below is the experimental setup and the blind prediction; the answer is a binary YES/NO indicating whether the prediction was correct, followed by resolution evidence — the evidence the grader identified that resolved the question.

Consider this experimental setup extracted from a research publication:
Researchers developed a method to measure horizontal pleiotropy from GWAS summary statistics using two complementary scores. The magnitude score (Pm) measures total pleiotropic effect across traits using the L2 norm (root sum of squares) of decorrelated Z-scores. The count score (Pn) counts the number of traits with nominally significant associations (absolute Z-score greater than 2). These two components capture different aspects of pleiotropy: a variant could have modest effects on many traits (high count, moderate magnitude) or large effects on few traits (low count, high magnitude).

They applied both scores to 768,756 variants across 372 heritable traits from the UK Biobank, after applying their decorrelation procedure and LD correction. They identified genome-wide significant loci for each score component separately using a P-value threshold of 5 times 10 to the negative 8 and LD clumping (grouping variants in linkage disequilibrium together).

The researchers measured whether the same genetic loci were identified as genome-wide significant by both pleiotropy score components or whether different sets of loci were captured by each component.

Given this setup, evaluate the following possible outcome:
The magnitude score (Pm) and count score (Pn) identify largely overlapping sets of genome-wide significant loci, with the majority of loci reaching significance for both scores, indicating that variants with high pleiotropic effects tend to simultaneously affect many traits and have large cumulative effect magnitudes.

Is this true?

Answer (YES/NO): NO